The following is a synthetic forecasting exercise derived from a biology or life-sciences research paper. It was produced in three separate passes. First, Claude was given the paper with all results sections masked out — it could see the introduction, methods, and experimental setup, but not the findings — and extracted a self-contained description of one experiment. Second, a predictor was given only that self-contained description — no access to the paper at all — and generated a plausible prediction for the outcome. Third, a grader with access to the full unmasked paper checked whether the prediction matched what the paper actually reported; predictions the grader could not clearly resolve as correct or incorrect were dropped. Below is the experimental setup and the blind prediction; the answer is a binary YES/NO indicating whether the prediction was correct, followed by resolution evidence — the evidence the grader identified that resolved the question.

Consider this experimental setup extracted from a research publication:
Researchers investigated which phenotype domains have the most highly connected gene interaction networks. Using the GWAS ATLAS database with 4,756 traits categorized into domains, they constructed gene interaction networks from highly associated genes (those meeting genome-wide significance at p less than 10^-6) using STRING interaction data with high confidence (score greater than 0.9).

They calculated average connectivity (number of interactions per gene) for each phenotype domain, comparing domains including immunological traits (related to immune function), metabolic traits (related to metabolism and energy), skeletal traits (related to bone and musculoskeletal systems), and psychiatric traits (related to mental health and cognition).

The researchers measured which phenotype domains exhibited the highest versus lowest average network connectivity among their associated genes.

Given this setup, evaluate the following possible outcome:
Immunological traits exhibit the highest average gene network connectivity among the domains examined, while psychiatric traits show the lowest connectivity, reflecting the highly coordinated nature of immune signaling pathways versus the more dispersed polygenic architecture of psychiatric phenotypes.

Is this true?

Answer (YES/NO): NO